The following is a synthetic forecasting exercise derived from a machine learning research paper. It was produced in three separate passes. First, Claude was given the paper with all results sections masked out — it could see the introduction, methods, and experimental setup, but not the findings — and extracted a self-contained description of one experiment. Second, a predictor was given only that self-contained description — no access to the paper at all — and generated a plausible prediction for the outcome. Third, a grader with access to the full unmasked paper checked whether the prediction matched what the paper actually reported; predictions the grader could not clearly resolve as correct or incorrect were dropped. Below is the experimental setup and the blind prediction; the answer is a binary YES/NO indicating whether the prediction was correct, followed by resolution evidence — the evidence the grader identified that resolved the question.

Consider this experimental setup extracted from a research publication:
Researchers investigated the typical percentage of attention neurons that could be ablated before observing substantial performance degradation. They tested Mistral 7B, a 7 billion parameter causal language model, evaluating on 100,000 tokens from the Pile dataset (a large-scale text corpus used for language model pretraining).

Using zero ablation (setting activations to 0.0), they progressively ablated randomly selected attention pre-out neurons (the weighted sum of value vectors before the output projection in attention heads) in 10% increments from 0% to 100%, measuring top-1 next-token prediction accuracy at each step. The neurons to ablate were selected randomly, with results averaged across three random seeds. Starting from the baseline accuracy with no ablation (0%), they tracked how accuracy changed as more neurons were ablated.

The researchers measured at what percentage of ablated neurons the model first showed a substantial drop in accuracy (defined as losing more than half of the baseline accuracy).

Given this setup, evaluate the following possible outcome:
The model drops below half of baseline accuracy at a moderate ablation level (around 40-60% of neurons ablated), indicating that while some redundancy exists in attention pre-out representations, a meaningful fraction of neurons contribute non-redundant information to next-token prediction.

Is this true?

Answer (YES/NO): NO